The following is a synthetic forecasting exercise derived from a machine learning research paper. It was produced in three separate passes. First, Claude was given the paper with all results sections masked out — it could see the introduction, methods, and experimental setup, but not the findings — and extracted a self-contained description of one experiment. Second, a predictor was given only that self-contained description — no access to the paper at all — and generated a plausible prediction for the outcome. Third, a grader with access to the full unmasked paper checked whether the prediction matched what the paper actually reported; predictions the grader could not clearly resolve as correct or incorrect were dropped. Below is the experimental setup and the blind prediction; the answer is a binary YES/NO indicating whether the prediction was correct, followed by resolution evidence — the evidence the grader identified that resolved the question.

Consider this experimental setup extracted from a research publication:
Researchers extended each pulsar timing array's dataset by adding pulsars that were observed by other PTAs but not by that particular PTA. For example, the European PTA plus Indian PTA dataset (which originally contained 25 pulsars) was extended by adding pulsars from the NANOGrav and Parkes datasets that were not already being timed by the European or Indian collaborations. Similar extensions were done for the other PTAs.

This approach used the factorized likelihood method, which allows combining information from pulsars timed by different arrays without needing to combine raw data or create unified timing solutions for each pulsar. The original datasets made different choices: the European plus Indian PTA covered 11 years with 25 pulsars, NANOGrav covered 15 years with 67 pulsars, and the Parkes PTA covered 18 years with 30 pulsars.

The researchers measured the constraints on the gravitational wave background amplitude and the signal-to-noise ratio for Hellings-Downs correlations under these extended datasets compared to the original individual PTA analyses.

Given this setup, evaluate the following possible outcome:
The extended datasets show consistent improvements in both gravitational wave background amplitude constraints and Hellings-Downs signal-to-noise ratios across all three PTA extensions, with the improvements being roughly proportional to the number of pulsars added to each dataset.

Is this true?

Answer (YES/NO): NO